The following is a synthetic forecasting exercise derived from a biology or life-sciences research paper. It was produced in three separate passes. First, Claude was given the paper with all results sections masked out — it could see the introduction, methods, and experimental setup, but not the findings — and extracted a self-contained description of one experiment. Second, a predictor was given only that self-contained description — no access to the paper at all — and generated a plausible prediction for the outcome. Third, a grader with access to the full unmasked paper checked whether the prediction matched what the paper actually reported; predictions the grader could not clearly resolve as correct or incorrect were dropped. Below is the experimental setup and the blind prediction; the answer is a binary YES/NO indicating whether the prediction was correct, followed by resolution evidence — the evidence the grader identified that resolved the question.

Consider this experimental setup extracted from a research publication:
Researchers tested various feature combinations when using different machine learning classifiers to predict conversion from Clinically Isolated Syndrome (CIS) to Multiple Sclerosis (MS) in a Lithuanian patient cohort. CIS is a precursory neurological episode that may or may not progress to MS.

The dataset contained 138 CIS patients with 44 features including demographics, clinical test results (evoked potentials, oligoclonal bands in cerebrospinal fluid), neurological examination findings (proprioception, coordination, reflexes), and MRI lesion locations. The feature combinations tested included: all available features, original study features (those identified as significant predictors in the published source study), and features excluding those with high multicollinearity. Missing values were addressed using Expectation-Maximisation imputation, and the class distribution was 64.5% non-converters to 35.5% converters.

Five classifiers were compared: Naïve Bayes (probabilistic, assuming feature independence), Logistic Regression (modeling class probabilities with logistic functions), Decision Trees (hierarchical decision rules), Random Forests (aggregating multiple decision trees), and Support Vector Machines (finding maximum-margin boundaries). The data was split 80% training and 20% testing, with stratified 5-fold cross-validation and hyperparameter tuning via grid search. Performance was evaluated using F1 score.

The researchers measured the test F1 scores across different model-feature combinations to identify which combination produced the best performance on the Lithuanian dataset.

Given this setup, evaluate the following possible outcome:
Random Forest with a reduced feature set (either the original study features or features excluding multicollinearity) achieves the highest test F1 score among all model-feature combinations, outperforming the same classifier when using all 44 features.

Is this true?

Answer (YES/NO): NO